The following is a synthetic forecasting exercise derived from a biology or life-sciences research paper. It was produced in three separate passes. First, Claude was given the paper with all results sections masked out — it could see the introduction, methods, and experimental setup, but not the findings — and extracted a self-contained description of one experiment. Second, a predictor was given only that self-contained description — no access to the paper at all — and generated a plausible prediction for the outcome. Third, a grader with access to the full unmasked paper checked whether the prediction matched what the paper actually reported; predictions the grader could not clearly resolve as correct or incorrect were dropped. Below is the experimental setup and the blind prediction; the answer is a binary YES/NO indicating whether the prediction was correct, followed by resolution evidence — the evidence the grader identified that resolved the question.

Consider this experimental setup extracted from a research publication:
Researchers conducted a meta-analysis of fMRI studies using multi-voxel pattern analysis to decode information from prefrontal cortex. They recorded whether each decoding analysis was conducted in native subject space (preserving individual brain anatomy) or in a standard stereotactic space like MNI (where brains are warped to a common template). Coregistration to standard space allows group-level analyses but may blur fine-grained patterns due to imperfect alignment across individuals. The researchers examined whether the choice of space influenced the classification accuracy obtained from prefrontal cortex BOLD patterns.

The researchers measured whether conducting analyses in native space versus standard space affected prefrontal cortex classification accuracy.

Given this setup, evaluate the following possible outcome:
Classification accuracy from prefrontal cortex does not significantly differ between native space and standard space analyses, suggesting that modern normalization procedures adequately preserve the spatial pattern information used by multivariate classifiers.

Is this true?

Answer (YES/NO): YES